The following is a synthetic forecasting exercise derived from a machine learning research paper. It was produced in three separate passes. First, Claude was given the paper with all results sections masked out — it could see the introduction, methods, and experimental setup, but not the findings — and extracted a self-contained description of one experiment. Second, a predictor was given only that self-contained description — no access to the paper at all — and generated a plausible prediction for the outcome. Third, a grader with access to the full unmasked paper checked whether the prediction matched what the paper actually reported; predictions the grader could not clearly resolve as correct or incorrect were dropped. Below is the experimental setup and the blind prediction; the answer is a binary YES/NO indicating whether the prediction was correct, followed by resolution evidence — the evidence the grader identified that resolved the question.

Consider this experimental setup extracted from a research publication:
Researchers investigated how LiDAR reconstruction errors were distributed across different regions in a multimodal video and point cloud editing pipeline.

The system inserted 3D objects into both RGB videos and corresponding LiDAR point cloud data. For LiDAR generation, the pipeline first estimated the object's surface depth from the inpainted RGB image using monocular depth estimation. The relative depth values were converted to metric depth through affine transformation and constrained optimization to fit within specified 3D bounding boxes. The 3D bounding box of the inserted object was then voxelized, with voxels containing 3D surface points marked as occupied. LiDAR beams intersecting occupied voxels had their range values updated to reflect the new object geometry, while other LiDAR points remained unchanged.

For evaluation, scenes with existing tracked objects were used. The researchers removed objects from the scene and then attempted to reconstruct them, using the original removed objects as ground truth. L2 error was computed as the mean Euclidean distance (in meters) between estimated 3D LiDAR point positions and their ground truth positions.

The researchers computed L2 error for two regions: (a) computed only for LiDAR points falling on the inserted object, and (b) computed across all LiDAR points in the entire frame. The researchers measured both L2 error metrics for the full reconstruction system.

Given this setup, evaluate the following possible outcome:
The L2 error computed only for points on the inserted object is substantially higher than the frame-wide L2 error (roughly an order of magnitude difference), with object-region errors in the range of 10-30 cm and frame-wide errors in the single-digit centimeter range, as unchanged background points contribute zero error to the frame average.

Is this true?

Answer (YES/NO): NO